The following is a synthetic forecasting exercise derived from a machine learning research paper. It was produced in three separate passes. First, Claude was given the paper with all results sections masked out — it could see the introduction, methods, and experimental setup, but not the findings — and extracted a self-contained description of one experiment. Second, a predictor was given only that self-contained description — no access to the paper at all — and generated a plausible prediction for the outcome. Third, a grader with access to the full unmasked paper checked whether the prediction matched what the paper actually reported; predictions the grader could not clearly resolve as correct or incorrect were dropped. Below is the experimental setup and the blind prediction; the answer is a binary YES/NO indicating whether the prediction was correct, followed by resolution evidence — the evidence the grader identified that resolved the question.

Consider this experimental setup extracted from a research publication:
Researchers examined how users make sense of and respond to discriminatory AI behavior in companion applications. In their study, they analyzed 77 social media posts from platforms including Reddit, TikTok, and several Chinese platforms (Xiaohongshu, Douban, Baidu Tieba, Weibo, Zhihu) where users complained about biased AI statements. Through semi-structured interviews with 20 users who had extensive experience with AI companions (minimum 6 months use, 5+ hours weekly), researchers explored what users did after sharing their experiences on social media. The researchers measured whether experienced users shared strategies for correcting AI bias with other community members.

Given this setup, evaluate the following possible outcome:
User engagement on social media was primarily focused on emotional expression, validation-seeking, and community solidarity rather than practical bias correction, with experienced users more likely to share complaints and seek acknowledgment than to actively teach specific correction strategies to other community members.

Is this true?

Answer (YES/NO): NO